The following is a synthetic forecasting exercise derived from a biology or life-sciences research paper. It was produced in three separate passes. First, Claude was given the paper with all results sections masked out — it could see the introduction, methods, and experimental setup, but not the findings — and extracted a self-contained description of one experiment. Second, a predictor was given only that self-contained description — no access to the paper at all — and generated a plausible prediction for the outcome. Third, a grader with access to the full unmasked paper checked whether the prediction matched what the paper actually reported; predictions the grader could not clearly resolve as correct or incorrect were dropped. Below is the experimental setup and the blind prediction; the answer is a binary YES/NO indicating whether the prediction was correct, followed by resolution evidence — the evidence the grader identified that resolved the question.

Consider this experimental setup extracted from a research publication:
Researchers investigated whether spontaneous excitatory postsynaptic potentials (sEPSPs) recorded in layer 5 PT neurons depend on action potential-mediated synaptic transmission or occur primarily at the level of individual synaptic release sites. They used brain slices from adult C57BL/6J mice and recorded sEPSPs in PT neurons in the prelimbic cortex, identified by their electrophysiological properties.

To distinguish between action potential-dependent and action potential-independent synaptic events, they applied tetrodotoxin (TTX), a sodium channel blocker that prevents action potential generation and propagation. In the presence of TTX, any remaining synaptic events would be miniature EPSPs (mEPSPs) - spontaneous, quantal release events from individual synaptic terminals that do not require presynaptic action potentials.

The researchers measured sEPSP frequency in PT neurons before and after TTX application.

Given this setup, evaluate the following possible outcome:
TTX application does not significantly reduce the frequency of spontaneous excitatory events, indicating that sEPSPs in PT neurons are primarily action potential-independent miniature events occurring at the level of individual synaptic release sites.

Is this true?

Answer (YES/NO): NO